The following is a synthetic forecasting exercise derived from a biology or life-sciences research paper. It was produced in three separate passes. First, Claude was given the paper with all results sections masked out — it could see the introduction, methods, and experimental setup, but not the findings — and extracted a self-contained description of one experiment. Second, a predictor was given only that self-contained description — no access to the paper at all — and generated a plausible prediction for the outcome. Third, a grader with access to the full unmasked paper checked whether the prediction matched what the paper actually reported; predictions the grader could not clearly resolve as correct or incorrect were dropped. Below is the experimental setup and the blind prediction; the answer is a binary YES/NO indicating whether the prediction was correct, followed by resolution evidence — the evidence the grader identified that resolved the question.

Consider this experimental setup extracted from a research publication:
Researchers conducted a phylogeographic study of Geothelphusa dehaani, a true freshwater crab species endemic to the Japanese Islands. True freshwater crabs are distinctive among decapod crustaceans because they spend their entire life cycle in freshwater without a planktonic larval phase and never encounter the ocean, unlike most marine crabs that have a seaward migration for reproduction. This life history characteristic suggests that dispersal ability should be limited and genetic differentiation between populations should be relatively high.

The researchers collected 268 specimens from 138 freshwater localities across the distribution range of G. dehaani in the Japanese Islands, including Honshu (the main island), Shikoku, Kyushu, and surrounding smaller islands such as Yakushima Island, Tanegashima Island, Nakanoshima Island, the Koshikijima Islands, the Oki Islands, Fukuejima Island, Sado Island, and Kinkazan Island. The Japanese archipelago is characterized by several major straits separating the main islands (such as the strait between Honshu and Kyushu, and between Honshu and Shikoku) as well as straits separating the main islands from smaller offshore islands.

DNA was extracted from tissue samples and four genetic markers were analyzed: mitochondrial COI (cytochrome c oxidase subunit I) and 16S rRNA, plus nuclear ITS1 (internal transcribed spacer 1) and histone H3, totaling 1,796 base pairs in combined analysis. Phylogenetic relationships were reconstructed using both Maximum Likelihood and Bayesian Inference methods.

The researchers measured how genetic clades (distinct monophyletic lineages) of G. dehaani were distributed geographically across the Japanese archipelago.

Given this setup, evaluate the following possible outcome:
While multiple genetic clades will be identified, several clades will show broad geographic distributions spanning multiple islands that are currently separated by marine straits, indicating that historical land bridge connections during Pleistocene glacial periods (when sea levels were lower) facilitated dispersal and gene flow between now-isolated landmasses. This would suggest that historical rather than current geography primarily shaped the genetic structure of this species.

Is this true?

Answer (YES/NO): NO